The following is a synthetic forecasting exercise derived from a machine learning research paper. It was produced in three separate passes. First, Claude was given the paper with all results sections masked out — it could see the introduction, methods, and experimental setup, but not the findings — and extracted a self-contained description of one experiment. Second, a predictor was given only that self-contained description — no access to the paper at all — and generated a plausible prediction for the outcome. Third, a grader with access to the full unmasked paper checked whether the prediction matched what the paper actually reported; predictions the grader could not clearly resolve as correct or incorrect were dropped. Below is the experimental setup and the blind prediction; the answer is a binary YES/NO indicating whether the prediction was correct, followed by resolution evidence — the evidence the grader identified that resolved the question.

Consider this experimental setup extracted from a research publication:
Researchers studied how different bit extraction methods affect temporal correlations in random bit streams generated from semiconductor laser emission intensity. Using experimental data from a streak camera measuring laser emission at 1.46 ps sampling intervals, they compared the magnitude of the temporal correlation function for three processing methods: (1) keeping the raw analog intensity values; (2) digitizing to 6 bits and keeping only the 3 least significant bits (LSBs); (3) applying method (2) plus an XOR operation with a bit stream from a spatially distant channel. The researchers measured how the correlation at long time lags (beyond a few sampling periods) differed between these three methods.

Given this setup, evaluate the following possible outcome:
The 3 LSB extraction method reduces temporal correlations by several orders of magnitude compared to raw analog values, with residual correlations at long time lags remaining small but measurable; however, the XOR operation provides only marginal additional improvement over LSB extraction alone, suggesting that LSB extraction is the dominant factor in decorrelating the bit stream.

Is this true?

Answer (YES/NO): NO